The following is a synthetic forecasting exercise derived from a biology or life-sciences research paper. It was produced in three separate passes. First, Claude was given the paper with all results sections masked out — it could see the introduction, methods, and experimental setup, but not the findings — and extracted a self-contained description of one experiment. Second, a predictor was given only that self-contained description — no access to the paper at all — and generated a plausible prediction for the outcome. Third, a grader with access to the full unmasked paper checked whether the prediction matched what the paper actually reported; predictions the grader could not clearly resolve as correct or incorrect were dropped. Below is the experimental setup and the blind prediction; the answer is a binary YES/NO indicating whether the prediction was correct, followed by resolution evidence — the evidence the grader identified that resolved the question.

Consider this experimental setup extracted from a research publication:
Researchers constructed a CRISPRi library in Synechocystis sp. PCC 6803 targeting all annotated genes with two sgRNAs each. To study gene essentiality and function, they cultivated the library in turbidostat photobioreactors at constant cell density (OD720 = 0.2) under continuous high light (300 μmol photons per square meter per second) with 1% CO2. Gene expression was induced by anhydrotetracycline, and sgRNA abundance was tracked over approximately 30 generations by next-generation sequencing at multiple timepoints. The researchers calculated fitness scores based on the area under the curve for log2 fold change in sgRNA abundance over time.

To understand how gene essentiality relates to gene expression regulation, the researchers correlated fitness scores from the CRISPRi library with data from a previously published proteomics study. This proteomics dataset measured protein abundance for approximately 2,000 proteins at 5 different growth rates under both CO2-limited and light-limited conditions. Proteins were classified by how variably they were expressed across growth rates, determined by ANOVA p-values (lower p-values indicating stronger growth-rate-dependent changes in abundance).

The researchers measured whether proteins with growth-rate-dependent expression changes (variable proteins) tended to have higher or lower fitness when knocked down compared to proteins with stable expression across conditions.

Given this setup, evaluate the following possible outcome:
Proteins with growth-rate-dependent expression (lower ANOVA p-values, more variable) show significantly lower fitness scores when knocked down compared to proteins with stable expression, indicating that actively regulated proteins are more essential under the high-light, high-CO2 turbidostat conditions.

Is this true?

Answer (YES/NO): YES